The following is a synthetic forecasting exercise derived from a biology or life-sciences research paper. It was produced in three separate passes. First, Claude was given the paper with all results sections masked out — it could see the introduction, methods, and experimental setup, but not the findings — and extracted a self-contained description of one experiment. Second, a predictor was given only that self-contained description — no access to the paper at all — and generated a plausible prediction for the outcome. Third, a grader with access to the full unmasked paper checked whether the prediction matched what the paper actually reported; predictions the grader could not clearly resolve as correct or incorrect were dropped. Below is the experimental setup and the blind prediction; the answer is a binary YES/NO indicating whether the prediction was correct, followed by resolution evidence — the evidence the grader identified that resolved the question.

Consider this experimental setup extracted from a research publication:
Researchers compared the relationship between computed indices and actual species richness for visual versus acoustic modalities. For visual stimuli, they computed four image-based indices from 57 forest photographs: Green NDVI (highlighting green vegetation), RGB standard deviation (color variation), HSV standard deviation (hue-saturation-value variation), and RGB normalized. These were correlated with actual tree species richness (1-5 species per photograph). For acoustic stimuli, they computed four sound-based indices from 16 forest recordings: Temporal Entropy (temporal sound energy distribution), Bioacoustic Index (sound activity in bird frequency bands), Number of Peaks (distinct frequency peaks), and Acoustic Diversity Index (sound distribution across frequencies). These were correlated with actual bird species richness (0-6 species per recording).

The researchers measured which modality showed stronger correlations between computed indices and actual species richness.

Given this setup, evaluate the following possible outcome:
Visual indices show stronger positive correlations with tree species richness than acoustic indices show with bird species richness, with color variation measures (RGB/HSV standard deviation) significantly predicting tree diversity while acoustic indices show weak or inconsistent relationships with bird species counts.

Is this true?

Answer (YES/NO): NO